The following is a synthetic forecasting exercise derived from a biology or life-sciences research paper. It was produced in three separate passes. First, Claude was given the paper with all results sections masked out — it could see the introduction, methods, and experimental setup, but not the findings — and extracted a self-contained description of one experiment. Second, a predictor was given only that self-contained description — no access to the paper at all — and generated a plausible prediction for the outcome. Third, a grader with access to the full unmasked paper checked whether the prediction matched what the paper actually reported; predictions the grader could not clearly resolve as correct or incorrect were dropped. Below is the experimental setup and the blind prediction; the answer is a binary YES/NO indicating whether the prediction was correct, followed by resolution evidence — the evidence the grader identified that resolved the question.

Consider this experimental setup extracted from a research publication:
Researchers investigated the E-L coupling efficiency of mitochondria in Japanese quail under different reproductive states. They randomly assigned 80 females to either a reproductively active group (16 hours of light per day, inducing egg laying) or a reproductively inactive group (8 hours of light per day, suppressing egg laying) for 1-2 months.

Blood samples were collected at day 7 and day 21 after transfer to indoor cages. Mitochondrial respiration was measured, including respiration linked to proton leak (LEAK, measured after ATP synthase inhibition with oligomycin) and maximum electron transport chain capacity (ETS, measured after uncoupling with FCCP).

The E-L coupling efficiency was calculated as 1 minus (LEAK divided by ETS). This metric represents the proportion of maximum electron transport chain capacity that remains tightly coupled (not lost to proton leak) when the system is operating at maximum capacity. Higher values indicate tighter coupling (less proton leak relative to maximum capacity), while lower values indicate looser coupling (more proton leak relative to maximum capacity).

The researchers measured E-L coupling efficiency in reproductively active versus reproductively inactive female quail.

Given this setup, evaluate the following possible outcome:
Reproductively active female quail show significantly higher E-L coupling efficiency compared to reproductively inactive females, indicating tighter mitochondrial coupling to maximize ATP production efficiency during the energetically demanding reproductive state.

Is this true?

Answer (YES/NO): NO